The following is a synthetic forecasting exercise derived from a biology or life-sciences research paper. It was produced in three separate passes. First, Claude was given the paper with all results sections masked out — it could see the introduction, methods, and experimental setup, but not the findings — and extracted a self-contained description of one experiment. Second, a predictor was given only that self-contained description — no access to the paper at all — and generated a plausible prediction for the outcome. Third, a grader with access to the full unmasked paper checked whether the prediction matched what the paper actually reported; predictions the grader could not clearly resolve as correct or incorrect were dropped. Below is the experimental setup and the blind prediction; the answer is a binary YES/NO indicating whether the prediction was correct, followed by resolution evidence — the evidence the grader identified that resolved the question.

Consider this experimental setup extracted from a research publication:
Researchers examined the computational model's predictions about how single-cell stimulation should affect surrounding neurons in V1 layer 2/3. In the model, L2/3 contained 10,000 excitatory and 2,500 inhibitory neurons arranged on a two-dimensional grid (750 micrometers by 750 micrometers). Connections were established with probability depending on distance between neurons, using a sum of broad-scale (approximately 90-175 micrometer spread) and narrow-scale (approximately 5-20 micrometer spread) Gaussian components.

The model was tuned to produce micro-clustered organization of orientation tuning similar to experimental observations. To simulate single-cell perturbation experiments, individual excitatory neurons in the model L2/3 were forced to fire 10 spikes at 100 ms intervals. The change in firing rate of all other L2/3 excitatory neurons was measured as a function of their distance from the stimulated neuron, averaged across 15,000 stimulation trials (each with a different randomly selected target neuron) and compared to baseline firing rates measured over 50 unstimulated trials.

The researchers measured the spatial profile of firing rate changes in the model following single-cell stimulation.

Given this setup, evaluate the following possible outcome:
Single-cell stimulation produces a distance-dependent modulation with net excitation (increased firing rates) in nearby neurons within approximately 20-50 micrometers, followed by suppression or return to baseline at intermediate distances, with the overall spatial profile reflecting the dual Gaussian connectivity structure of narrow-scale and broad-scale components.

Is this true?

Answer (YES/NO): YES